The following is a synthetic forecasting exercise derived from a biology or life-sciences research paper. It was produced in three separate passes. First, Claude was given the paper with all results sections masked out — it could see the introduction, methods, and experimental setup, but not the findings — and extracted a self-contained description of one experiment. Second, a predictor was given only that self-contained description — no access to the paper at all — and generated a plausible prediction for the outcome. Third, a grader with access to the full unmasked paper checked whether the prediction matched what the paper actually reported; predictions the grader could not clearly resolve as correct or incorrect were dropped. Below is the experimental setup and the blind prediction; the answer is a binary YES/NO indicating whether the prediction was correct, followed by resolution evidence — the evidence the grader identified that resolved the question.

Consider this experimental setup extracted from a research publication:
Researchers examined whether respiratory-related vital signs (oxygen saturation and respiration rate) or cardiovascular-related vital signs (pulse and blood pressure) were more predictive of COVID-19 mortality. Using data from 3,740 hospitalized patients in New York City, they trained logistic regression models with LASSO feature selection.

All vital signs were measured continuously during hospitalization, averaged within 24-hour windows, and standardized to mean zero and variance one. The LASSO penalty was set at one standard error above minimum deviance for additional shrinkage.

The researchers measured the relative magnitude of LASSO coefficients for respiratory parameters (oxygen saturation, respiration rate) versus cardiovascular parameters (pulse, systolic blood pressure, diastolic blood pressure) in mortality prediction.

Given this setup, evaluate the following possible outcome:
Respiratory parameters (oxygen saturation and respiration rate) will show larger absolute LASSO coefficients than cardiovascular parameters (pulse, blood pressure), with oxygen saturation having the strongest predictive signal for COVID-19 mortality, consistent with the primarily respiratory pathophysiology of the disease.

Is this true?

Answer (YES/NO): NO